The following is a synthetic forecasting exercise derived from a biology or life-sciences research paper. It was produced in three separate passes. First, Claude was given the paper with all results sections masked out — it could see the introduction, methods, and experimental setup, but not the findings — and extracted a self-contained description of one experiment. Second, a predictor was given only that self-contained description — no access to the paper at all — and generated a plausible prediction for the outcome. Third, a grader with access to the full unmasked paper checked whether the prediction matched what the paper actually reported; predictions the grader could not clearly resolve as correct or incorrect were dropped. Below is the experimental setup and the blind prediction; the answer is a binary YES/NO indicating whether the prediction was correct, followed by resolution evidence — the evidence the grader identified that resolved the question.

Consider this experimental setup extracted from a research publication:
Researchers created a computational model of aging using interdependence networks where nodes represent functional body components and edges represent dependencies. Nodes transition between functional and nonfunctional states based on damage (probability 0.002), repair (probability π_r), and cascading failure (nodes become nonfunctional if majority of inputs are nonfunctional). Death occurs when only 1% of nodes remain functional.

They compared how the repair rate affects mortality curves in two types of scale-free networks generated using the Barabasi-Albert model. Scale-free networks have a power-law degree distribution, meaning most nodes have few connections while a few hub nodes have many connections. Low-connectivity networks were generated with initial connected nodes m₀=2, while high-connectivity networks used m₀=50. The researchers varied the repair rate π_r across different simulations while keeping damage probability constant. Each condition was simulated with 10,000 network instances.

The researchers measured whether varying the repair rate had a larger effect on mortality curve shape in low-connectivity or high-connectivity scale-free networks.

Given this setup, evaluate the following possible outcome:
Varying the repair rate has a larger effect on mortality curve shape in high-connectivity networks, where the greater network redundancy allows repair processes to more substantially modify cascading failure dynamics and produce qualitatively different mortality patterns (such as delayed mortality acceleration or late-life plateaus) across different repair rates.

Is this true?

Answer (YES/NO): NO